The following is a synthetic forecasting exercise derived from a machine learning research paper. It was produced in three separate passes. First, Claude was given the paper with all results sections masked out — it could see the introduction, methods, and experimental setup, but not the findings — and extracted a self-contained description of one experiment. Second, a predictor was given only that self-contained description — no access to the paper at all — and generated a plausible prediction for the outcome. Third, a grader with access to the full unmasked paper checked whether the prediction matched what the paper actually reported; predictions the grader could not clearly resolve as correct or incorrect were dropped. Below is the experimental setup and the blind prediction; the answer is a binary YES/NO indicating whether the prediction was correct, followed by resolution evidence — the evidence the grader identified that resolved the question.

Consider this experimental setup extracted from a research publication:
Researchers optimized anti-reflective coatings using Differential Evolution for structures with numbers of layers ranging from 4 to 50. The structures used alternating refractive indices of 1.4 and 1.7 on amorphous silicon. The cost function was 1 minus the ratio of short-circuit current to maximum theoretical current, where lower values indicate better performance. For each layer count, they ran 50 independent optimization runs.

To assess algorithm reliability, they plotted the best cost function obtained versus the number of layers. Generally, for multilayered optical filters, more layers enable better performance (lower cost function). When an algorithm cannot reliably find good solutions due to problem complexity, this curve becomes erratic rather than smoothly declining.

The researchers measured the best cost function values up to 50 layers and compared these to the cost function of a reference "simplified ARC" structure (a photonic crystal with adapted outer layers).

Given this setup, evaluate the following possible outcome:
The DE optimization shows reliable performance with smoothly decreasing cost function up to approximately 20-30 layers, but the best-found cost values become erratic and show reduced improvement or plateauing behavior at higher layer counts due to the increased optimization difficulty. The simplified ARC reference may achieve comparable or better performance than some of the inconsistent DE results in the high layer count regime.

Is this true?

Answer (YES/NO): NO